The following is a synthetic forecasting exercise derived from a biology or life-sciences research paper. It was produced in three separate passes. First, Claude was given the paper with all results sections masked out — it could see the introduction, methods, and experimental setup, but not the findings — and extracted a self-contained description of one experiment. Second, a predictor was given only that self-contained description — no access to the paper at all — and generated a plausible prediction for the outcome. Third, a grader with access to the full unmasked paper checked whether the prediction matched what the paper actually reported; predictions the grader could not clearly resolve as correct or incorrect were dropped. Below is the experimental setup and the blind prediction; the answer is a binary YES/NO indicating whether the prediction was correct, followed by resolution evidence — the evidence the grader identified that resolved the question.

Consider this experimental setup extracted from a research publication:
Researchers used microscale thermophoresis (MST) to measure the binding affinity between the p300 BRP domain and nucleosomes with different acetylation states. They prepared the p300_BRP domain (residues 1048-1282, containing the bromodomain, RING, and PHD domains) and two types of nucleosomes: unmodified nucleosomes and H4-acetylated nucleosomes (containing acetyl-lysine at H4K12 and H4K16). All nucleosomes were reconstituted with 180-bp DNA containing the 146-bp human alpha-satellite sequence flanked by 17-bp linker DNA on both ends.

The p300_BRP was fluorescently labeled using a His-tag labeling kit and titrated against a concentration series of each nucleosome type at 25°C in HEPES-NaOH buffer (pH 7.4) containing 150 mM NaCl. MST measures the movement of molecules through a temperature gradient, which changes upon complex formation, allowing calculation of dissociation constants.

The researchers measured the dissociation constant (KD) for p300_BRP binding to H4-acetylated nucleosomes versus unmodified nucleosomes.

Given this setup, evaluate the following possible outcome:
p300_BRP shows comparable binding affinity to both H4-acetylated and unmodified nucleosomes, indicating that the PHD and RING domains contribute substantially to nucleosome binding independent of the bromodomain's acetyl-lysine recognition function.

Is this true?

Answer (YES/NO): NO